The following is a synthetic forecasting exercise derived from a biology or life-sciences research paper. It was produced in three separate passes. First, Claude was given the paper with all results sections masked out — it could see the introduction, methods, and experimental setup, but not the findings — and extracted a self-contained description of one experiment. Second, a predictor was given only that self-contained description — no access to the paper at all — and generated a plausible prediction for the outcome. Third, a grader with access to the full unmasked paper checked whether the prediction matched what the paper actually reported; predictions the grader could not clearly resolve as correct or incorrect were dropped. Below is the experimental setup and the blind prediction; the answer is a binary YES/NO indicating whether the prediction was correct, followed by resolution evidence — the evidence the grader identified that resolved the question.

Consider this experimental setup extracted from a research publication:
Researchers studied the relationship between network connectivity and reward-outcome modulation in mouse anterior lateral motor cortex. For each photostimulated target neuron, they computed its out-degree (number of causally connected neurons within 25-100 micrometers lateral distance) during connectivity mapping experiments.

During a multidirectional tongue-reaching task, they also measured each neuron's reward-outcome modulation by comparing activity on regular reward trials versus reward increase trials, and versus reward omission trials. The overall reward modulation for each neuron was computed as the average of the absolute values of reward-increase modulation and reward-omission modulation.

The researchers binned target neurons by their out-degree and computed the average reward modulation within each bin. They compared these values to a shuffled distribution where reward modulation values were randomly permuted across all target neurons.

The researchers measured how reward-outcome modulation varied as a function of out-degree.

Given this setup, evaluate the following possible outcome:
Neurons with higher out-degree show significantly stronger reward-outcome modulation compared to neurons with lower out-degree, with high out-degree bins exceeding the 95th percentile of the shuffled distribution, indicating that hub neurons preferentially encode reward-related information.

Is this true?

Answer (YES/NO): NO